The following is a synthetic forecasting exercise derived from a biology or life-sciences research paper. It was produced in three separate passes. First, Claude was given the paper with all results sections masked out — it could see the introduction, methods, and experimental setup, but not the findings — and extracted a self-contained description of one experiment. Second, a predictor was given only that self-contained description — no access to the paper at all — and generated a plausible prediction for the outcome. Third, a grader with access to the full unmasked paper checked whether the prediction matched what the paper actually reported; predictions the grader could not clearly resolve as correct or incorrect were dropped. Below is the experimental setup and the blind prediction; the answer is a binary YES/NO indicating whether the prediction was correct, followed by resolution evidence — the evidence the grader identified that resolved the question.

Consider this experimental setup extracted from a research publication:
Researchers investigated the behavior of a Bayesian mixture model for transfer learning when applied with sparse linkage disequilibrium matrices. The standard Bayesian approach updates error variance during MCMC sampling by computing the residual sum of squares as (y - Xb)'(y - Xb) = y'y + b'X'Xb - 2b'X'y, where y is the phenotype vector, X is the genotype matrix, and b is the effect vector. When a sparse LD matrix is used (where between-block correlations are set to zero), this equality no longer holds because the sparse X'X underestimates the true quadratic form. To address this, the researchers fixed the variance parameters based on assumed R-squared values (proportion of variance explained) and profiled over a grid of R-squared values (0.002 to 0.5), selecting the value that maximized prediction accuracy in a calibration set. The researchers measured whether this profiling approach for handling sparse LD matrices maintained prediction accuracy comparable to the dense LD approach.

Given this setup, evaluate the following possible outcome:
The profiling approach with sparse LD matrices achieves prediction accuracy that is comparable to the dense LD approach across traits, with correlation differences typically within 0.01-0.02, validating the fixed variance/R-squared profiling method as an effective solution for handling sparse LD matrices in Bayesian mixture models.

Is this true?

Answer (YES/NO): NO